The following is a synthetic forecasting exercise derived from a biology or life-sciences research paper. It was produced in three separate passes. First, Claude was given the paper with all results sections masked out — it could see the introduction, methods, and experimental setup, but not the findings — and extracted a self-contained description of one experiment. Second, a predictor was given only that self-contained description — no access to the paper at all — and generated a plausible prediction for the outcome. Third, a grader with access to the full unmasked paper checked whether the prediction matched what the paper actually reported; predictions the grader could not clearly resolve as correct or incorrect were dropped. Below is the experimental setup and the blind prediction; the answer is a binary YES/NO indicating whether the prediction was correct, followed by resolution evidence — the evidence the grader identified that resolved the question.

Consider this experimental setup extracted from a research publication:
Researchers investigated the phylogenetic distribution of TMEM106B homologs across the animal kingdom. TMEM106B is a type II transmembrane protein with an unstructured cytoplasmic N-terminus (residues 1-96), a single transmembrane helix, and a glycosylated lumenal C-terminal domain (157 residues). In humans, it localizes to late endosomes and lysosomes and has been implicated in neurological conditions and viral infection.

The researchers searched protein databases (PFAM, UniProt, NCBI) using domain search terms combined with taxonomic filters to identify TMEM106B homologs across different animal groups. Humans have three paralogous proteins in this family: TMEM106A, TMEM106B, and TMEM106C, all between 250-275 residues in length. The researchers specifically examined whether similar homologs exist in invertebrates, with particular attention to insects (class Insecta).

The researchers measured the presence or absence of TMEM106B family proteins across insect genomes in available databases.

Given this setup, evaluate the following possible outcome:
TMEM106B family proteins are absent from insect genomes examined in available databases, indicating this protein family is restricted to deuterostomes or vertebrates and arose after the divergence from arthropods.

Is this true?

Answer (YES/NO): NO